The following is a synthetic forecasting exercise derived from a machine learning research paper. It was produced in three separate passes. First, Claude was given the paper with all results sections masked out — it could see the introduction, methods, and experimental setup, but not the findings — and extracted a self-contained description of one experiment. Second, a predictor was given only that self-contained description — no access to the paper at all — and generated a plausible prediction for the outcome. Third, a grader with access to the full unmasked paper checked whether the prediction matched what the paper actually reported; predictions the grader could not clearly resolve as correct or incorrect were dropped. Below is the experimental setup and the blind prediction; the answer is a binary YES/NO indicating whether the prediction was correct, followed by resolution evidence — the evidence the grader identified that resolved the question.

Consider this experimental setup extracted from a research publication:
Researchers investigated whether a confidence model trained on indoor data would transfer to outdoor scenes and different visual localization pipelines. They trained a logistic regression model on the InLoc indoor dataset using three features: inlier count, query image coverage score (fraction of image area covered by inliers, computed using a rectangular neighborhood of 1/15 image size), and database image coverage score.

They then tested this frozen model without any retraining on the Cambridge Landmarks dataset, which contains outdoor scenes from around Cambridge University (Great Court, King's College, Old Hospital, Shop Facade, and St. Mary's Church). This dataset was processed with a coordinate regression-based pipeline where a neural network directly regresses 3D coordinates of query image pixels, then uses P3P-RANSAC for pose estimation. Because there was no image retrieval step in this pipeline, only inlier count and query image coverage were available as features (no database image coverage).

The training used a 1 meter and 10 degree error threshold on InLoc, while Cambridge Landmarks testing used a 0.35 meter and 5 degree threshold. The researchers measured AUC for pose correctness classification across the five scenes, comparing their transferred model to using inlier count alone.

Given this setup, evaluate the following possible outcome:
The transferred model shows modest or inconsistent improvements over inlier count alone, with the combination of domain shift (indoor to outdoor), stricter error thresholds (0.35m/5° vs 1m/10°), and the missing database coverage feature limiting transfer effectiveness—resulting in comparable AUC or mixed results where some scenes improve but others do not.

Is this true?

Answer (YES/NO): YES